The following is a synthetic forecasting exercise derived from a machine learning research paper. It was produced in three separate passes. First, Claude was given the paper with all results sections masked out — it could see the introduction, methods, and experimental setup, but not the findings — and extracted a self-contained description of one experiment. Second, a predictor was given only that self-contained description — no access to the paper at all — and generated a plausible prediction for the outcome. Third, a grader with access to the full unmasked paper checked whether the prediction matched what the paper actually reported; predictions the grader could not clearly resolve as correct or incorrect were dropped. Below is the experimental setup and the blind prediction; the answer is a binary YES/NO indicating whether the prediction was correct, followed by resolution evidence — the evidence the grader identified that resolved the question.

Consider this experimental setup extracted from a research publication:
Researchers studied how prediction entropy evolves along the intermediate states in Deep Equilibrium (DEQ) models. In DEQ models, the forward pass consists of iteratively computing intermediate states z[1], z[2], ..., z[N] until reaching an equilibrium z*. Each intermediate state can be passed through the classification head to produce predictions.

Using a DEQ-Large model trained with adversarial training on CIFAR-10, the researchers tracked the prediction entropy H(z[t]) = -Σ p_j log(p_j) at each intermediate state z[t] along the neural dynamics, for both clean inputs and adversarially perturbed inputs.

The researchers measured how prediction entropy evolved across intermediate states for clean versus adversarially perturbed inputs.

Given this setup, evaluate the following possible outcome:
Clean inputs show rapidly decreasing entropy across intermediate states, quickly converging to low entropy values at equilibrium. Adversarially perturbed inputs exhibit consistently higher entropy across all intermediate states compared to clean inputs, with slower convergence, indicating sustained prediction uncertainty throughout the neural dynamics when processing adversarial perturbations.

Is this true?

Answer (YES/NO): YES